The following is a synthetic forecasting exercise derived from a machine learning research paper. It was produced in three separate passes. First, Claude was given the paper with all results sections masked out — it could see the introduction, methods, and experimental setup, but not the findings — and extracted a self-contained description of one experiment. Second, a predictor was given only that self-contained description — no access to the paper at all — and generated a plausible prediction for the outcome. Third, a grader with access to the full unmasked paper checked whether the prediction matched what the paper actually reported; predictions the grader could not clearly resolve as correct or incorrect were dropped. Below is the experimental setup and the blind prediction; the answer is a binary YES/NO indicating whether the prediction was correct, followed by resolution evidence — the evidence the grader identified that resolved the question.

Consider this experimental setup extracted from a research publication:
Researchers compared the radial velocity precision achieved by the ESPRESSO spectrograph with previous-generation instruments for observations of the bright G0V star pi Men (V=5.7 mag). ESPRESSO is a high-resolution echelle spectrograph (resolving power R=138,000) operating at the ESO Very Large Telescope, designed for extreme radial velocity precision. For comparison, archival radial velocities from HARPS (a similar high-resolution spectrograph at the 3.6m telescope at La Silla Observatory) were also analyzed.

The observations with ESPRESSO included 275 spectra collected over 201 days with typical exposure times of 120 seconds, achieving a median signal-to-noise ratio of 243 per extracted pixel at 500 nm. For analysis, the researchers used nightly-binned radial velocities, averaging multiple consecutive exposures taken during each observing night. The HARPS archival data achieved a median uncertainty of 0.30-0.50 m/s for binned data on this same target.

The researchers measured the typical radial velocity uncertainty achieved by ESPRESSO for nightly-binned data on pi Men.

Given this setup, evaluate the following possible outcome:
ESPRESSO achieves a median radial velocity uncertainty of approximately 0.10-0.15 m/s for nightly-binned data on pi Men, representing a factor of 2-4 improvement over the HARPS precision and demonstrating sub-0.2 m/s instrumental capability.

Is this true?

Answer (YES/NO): YES